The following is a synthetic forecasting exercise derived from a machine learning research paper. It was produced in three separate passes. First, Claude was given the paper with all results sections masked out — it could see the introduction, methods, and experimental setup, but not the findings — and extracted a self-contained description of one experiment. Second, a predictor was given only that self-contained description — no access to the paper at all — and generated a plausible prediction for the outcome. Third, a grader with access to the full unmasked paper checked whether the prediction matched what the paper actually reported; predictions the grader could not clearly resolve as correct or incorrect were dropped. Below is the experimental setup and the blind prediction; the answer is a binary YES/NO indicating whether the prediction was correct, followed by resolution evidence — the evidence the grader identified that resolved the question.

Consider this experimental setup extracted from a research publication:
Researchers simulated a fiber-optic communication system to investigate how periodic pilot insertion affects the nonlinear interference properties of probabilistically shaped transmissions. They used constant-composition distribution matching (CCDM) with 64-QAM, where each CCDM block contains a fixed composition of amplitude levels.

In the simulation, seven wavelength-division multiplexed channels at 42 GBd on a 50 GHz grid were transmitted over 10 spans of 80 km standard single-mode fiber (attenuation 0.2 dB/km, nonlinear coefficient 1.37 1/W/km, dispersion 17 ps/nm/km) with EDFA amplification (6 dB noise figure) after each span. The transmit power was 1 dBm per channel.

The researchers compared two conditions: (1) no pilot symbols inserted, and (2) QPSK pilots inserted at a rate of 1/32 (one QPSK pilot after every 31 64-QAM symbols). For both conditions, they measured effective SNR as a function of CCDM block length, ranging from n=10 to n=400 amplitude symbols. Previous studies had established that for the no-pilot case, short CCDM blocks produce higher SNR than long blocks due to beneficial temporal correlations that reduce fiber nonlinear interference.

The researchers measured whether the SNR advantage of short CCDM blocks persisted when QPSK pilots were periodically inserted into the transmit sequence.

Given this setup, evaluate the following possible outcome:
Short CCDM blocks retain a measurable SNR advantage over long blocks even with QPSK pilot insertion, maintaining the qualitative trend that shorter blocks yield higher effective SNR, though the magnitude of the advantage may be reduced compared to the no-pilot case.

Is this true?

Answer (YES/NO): YES